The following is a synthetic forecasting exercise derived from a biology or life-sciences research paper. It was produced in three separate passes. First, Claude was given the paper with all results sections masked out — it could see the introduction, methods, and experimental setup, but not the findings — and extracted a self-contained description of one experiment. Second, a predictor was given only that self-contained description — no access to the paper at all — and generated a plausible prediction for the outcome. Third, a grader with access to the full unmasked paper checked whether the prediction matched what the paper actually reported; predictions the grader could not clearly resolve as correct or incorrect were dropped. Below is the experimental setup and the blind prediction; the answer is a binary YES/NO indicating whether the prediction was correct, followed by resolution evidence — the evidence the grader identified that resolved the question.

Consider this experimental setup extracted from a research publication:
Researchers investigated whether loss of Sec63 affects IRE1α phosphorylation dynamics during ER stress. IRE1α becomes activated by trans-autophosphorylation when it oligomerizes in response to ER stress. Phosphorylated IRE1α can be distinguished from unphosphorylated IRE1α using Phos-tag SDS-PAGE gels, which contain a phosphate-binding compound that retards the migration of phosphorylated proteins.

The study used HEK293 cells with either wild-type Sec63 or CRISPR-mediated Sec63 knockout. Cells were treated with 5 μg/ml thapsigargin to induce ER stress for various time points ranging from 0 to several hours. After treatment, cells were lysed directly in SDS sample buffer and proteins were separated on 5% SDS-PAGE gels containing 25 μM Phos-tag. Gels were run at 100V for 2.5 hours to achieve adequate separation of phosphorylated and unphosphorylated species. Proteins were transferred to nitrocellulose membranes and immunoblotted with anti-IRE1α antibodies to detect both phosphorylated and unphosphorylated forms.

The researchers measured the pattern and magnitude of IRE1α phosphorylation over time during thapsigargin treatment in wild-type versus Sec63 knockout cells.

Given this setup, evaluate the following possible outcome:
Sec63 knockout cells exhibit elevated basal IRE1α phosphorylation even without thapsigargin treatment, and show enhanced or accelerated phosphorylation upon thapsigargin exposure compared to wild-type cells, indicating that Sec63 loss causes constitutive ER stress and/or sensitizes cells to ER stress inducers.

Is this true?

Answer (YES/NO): NO